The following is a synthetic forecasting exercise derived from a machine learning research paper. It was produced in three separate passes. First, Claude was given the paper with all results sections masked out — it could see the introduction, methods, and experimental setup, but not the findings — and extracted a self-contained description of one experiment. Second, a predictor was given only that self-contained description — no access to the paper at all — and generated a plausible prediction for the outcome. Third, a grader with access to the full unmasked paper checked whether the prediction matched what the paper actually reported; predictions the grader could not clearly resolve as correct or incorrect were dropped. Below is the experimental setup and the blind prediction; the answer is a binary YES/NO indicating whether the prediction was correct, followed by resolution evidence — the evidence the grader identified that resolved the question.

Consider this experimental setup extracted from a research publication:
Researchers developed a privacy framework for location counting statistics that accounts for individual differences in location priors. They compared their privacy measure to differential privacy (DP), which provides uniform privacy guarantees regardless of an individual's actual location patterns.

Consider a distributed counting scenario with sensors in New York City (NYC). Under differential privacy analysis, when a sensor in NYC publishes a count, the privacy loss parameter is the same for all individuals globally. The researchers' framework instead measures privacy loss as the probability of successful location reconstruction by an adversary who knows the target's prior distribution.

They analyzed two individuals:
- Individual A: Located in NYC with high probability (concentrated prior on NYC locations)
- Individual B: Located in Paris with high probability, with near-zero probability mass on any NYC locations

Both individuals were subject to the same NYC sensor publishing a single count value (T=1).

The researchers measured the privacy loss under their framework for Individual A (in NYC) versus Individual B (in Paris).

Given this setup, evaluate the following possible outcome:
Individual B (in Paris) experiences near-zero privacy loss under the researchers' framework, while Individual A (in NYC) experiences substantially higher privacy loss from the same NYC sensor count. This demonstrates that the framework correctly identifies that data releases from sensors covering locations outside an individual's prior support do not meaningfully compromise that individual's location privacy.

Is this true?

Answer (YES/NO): YES